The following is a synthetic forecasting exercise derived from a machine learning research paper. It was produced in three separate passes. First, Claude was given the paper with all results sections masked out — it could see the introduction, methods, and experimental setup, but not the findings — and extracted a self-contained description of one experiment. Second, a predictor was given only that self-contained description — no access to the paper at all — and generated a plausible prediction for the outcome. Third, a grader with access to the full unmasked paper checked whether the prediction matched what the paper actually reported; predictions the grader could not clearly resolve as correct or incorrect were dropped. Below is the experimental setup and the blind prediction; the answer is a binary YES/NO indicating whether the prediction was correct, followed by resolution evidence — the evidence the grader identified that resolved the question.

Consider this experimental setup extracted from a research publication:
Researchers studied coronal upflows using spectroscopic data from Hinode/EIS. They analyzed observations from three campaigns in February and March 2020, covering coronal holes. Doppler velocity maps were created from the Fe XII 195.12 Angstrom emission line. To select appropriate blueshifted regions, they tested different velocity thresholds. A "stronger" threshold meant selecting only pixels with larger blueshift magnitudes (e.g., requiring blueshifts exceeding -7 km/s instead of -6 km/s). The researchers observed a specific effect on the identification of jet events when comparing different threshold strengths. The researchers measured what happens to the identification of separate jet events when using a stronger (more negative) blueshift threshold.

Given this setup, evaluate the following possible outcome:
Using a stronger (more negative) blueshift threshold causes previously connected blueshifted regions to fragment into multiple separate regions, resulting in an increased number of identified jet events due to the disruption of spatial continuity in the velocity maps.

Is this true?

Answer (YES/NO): YES